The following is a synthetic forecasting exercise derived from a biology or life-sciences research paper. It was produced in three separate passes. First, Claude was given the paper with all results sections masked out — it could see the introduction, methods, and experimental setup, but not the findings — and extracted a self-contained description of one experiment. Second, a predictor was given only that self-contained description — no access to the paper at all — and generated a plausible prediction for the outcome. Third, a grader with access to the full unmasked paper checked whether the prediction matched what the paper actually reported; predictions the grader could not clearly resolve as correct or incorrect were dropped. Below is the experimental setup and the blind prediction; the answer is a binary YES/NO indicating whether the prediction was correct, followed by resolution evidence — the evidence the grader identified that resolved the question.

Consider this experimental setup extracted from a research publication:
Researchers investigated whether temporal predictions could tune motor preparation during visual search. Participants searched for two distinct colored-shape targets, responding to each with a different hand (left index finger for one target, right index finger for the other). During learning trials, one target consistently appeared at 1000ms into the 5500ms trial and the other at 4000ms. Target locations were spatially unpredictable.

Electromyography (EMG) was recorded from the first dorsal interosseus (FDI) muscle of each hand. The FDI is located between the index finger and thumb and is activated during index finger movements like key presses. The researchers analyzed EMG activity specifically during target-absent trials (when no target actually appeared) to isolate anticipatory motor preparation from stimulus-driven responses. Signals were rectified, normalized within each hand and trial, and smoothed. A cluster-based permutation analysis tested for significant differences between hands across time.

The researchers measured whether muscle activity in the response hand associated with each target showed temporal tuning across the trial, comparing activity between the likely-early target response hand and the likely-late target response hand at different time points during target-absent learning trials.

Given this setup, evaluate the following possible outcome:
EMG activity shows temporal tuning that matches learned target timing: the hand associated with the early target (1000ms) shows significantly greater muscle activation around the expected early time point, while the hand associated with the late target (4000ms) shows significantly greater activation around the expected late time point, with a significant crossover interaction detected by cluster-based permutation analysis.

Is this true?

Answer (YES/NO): NO